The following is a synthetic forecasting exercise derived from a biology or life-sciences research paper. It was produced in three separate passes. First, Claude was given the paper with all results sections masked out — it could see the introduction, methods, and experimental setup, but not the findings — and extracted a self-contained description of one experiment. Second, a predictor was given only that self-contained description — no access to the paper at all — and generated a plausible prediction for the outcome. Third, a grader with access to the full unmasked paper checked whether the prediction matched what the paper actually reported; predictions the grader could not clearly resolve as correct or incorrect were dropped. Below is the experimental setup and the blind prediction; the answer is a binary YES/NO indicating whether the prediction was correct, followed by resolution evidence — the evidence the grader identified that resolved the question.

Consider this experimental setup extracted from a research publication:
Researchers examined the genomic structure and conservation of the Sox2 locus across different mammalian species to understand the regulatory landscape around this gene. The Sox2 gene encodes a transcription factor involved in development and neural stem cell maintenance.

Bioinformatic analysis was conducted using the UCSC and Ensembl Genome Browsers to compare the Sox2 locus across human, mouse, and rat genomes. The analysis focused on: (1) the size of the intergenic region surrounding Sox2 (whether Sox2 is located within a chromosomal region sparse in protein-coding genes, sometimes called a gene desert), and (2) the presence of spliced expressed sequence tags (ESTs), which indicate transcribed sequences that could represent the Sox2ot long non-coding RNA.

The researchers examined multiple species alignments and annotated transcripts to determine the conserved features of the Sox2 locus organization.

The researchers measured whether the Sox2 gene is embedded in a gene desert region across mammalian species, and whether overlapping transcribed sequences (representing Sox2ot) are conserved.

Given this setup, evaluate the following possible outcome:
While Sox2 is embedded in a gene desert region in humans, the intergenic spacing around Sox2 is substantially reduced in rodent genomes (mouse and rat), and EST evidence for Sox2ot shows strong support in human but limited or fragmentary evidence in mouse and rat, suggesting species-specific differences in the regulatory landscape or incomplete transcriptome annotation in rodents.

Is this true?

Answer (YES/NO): NO